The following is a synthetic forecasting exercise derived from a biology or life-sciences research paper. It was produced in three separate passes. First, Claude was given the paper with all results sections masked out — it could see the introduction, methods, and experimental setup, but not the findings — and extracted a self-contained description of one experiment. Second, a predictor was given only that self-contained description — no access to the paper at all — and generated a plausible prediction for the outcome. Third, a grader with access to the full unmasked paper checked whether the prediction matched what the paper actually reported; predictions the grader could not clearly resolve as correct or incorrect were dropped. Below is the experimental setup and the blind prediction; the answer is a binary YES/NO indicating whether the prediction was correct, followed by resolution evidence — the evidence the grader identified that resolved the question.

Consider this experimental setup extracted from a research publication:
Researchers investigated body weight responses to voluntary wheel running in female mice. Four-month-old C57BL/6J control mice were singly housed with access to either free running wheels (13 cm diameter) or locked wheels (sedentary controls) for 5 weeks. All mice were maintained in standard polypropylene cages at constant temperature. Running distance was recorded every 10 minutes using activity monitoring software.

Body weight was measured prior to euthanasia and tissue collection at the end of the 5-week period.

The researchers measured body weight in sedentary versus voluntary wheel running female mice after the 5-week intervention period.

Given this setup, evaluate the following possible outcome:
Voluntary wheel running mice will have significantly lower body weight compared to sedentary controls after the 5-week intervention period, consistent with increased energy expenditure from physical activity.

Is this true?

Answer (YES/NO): NO